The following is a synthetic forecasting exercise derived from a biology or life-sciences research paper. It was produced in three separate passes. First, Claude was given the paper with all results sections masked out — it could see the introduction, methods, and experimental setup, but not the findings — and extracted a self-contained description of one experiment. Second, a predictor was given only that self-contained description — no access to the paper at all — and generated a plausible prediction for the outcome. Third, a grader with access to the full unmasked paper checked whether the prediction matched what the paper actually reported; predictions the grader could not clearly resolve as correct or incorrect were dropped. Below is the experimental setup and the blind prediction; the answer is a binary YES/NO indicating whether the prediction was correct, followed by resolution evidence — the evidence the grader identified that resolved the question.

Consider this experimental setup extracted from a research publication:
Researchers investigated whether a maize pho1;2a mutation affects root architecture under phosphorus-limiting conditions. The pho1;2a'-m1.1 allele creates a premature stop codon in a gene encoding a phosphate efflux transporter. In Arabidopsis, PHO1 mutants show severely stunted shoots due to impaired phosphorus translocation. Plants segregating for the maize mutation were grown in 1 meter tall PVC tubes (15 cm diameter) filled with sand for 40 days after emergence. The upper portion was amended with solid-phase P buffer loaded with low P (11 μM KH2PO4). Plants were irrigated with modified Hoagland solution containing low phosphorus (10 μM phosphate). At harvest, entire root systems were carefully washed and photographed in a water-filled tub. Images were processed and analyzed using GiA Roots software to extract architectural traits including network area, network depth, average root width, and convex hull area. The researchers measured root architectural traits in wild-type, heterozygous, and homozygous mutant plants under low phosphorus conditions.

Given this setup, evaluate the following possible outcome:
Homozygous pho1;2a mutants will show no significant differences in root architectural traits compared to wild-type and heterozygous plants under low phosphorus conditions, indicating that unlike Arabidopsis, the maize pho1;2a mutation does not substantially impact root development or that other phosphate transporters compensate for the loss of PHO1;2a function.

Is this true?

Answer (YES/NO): NO